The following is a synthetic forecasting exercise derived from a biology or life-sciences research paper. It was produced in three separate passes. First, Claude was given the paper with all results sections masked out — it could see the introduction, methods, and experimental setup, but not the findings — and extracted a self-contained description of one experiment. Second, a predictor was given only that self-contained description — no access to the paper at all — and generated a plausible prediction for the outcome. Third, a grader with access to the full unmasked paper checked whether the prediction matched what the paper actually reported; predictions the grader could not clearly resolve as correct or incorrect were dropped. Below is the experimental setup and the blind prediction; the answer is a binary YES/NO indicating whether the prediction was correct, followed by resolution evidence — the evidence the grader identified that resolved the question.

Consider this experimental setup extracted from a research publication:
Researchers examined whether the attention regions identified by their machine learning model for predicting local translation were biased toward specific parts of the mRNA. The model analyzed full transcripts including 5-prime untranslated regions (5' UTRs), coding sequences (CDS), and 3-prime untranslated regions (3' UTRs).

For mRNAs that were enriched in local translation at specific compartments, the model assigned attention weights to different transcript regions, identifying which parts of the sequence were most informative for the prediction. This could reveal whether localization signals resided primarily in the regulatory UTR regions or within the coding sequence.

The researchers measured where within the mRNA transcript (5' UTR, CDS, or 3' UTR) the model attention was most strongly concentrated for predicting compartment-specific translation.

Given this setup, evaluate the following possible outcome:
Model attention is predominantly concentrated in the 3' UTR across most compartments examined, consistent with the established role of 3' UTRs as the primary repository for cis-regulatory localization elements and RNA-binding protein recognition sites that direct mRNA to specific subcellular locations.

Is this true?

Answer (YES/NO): NO